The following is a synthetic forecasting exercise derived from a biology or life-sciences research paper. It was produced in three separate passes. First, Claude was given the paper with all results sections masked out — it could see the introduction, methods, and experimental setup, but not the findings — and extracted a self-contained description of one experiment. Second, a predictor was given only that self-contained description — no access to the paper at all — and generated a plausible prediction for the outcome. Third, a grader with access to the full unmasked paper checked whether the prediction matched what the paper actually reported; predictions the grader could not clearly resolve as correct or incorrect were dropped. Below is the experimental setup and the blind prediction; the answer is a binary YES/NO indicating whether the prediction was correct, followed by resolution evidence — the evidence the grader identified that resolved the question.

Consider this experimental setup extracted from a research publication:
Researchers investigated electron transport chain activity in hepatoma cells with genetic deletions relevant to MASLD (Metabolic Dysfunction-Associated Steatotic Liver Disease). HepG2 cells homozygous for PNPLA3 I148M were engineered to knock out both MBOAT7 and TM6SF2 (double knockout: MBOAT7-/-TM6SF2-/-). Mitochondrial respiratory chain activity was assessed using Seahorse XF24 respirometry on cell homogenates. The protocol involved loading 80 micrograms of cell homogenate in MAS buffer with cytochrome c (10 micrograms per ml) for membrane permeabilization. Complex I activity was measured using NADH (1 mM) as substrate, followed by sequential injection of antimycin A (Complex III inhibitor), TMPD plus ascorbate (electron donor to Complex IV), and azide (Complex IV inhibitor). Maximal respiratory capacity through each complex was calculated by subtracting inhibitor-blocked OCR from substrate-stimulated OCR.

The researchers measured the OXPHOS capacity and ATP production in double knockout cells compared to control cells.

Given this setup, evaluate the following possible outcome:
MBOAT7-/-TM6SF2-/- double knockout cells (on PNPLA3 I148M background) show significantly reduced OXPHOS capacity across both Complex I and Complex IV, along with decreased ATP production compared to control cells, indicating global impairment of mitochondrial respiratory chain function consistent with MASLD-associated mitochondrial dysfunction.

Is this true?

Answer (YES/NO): YES